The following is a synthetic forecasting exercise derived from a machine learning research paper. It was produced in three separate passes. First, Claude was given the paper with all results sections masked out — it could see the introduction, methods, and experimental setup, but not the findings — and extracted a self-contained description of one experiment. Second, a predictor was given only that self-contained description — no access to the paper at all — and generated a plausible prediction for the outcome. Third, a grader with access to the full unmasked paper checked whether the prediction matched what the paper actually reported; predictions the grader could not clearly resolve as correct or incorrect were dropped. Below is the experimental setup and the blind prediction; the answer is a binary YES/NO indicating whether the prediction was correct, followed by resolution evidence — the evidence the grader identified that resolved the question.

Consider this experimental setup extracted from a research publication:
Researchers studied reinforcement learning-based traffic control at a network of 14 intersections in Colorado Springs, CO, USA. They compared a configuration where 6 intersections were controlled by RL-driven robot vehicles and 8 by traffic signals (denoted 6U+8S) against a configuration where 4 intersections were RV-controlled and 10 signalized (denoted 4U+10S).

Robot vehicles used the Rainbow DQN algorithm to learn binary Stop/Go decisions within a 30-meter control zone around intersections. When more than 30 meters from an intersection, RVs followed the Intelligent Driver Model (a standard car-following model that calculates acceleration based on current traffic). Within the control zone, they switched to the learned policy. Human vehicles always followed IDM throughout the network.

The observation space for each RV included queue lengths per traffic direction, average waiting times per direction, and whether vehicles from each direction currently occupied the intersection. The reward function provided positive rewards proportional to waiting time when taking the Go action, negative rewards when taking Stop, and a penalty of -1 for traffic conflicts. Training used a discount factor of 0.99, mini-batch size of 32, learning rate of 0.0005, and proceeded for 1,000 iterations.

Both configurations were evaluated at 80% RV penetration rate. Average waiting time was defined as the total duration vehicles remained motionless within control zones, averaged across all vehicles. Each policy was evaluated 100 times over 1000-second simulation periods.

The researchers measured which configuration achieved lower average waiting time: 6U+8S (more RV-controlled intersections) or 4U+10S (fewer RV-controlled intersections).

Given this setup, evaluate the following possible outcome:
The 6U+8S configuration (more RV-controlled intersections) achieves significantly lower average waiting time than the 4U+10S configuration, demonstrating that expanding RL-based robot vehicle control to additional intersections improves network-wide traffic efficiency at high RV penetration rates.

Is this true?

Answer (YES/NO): NO